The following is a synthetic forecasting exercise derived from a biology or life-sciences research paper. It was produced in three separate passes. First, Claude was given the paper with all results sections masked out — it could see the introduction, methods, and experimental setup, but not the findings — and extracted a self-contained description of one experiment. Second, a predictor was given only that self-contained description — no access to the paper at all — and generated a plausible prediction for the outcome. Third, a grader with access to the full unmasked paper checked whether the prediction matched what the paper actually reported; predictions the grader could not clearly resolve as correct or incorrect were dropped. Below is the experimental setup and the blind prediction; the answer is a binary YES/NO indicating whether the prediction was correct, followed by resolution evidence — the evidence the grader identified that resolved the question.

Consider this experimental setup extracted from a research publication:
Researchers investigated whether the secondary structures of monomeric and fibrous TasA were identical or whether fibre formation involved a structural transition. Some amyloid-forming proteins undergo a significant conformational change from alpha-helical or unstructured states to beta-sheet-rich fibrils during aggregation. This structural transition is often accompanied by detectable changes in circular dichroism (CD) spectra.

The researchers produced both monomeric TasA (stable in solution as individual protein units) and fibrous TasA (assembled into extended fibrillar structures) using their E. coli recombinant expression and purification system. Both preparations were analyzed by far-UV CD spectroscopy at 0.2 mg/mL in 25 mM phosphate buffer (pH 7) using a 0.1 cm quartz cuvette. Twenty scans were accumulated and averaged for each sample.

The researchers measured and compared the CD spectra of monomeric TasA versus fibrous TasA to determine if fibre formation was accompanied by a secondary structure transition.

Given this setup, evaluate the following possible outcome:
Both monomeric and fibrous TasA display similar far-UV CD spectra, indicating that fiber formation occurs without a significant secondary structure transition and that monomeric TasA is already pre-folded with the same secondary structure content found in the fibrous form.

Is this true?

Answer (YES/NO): YES